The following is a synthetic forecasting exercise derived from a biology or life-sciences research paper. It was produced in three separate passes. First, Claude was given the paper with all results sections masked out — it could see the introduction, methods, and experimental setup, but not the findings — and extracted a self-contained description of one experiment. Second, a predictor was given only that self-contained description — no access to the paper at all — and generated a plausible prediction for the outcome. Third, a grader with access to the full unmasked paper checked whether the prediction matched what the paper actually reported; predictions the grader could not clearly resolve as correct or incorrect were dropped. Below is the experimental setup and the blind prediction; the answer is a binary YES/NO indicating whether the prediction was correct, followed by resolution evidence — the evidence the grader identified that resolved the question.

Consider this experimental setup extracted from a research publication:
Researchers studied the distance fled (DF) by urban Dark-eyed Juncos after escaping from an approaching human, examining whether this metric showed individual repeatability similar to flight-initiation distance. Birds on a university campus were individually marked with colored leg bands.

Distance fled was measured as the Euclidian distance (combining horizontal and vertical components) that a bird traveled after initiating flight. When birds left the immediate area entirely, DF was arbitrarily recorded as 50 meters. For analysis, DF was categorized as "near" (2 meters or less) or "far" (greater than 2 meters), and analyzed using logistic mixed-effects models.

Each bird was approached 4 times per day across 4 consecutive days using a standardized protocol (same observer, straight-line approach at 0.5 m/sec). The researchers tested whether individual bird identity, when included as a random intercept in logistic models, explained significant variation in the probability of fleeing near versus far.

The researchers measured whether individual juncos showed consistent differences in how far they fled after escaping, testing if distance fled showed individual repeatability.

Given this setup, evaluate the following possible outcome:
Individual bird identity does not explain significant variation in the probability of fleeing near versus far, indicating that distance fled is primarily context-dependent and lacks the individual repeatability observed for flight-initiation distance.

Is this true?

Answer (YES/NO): YES